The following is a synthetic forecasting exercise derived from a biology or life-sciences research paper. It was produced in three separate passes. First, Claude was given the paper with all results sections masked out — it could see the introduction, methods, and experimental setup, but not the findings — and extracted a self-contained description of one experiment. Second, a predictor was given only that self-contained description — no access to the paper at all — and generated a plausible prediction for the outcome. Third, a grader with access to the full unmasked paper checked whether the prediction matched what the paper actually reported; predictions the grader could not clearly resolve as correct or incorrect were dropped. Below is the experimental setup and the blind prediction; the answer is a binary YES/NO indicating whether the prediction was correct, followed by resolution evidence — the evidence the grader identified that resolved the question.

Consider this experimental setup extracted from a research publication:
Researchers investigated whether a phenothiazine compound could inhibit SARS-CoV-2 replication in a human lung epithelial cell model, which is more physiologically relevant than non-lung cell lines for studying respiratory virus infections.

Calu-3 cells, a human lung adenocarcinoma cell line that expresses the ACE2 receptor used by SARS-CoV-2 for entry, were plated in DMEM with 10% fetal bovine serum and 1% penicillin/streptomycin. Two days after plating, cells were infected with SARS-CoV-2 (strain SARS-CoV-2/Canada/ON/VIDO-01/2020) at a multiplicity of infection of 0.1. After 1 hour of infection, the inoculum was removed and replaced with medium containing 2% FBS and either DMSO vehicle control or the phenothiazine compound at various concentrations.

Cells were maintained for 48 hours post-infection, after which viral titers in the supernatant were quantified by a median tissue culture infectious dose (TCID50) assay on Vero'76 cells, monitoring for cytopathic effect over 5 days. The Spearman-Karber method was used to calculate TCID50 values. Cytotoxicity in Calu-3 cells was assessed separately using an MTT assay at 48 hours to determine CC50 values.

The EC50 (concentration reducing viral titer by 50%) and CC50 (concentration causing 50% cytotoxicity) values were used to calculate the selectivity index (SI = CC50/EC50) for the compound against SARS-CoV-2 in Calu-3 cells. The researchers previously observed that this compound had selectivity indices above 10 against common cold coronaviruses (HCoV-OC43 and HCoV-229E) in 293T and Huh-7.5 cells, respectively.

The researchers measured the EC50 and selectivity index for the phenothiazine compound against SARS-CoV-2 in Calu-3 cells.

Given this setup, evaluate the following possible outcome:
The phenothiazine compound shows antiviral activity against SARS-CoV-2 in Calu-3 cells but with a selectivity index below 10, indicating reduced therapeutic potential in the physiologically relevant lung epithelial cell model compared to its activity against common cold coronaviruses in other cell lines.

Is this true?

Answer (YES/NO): NO